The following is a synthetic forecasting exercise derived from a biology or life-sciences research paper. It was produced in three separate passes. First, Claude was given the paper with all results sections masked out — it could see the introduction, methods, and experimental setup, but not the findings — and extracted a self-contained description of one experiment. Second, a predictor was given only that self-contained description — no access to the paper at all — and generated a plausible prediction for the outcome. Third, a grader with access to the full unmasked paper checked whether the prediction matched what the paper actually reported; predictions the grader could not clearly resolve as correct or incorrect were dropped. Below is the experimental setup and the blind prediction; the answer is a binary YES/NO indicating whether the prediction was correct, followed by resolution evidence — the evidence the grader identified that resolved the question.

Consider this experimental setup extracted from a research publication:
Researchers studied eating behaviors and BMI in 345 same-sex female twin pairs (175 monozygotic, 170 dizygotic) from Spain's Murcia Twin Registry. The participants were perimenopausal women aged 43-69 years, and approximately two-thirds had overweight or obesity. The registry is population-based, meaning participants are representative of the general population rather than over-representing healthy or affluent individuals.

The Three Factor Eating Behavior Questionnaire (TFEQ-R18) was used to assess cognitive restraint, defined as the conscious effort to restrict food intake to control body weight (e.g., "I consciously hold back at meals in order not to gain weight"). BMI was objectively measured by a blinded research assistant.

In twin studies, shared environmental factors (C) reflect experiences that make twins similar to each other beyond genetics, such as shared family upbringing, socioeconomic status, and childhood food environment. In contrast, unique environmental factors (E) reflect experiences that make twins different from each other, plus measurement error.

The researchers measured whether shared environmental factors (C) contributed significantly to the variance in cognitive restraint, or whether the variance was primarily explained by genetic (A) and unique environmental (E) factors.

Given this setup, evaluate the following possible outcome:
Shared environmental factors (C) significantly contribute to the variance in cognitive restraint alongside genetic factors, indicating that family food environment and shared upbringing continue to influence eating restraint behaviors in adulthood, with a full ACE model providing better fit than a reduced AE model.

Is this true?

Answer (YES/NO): NO